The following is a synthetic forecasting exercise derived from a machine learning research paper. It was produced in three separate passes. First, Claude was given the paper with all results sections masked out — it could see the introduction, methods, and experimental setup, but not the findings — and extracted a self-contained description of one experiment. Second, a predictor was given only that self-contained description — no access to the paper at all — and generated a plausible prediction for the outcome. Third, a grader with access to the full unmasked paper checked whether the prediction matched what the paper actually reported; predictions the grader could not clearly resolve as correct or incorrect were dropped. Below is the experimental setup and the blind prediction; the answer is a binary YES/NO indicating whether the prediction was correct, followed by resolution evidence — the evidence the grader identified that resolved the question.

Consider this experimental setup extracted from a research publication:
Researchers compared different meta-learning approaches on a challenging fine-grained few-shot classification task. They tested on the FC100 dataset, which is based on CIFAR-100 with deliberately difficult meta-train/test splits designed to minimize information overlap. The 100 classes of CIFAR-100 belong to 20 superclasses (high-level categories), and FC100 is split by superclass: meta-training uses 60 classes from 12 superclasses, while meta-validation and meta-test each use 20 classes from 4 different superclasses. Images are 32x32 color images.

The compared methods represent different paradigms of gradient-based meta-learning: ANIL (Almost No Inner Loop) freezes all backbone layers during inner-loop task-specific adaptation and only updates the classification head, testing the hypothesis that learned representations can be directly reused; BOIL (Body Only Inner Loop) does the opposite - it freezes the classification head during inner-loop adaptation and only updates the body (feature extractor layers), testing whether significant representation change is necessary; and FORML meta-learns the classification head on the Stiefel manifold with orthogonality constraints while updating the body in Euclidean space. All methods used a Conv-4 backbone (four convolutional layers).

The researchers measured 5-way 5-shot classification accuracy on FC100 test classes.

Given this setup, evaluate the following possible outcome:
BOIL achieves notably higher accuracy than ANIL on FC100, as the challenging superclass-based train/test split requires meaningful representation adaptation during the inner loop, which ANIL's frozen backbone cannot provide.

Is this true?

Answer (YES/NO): YES